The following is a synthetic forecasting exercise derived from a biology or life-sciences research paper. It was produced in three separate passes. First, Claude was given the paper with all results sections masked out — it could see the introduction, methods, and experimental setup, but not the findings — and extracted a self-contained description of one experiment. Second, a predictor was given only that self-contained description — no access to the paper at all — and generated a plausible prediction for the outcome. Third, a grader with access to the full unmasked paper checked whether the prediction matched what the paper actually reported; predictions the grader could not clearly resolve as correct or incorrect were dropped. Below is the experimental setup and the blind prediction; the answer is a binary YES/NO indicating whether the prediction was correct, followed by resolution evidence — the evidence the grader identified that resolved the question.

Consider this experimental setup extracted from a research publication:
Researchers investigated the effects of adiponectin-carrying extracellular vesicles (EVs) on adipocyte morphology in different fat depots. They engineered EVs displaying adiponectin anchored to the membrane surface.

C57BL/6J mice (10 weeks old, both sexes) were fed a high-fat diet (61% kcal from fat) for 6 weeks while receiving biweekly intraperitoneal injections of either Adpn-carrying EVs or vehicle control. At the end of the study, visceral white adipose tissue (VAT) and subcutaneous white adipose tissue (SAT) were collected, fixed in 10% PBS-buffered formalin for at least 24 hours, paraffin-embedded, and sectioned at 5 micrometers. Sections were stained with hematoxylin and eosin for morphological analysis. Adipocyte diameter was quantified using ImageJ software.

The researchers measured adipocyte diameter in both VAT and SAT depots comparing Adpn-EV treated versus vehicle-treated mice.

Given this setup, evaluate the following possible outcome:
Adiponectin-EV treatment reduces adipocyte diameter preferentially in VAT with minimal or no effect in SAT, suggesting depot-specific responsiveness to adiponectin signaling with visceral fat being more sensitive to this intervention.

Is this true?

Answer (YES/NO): NO